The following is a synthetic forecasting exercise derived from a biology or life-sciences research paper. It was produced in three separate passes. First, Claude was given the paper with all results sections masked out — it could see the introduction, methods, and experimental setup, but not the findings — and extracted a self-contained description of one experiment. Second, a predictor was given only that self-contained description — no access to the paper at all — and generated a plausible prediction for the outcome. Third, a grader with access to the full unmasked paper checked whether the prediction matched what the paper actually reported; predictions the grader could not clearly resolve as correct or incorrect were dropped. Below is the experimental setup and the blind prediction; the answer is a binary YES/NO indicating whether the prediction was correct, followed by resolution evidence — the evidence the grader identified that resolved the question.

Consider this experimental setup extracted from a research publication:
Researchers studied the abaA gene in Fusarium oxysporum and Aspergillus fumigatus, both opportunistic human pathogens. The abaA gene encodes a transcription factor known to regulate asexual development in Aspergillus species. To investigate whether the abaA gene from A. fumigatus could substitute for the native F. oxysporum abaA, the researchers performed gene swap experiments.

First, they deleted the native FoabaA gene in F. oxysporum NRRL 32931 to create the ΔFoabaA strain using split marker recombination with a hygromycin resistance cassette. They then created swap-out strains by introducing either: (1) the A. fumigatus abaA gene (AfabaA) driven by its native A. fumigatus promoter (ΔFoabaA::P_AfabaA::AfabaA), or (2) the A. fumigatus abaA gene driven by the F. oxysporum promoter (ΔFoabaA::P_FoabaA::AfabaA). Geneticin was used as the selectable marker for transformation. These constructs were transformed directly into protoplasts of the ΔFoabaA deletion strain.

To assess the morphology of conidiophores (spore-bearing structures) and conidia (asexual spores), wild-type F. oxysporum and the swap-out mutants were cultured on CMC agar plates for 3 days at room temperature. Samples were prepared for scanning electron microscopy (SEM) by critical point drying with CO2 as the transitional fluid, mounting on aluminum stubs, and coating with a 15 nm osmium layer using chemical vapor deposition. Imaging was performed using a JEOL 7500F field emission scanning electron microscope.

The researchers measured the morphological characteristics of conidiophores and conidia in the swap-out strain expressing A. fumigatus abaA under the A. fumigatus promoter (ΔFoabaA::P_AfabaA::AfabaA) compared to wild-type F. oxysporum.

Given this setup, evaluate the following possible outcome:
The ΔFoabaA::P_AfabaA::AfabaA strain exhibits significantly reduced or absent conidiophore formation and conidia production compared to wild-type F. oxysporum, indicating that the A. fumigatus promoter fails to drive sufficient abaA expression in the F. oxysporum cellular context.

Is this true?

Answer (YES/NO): NO